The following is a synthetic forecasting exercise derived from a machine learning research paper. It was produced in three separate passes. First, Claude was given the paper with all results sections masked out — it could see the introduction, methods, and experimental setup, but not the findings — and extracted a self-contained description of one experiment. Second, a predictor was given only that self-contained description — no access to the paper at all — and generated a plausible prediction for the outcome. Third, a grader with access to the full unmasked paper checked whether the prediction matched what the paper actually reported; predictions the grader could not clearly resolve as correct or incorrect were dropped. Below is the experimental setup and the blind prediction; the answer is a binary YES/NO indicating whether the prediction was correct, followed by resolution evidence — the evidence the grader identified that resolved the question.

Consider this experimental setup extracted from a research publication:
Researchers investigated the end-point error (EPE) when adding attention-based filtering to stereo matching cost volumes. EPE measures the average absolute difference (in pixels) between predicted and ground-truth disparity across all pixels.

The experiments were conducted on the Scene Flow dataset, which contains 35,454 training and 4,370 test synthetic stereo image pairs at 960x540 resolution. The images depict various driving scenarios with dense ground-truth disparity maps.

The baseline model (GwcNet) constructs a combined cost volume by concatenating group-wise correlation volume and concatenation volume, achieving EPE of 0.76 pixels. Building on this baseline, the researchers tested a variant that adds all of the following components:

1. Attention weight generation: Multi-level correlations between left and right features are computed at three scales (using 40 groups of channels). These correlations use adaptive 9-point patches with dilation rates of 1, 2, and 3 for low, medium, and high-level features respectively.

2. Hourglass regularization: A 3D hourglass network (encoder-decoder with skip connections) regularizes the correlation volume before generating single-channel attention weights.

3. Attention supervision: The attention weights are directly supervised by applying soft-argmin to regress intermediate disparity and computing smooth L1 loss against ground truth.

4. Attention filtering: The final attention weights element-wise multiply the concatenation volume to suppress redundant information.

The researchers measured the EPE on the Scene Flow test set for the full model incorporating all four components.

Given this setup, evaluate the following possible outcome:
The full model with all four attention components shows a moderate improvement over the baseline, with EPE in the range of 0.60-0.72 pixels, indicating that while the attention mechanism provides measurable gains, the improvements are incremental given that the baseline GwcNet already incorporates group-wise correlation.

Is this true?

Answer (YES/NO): NO